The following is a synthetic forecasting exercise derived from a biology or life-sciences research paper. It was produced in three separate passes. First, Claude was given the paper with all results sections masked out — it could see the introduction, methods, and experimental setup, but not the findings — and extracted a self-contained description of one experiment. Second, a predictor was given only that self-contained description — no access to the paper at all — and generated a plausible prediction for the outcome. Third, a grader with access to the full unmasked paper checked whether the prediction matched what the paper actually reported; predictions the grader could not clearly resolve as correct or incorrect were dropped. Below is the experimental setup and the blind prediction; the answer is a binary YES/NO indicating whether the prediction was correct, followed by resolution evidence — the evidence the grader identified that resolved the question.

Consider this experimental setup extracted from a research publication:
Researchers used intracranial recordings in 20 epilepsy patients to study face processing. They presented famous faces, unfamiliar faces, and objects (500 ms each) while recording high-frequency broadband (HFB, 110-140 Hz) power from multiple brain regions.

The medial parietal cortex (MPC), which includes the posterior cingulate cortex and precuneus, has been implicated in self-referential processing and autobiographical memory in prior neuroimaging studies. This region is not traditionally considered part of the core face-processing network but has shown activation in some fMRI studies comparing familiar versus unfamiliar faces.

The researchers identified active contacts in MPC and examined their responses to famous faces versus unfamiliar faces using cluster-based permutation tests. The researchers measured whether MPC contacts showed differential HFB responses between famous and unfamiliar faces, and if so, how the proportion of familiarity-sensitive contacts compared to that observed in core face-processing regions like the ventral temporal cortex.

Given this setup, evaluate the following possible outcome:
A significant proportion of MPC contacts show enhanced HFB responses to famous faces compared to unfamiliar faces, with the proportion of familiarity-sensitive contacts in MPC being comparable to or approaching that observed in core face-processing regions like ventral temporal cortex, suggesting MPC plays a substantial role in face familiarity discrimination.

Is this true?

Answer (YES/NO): YES